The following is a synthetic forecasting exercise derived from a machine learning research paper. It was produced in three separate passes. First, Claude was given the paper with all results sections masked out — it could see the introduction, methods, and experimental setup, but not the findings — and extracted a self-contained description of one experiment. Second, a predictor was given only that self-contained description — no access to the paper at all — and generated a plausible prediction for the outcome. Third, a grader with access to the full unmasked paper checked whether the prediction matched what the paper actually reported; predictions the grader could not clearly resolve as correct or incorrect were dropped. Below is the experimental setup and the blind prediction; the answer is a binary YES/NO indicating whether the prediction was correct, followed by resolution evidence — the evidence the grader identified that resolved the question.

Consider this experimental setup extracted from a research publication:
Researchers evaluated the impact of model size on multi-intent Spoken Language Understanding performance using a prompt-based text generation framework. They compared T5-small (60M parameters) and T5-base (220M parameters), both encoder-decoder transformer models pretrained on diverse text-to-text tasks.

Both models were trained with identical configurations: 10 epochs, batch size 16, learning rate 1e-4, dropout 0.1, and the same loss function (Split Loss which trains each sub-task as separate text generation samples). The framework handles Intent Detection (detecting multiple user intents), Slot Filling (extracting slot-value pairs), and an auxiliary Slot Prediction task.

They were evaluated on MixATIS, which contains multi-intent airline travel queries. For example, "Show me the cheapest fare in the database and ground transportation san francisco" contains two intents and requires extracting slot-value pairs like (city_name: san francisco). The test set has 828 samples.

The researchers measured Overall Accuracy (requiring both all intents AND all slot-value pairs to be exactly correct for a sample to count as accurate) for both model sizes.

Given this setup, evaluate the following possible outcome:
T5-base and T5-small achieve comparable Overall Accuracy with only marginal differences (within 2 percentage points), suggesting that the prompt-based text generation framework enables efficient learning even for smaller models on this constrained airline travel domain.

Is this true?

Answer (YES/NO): NO